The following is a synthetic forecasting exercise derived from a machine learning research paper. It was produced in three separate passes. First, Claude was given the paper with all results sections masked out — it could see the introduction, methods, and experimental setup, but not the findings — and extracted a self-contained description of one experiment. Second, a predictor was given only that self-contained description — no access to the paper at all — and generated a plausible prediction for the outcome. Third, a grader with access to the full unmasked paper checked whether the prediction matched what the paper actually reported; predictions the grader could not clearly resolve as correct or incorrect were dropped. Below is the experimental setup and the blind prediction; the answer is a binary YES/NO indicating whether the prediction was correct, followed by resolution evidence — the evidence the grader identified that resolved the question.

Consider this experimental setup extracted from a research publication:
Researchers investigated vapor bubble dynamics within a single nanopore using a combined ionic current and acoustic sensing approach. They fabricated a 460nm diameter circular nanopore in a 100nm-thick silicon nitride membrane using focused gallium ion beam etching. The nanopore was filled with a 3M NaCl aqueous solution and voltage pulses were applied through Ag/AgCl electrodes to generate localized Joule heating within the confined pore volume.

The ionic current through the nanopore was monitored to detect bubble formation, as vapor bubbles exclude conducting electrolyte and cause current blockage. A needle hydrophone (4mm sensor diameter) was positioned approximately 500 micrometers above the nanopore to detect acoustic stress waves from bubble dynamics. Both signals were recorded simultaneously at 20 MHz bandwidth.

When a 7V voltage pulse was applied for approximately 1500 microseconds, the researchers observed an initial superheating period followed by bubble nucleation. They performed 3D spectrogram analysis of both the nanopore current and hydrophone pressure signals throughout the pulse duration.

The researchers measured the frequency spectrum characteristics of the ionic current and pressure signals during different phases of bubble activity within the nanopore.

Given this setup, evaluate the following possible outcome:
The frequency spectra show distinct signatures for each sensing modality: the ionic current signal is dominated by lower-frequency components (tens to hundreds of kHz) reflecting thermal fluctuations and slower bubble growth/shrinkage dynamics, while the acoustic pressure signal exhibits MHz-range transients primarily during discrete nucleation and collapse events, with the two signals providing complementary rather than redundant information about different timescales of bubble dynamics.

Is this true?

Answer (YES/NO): NO